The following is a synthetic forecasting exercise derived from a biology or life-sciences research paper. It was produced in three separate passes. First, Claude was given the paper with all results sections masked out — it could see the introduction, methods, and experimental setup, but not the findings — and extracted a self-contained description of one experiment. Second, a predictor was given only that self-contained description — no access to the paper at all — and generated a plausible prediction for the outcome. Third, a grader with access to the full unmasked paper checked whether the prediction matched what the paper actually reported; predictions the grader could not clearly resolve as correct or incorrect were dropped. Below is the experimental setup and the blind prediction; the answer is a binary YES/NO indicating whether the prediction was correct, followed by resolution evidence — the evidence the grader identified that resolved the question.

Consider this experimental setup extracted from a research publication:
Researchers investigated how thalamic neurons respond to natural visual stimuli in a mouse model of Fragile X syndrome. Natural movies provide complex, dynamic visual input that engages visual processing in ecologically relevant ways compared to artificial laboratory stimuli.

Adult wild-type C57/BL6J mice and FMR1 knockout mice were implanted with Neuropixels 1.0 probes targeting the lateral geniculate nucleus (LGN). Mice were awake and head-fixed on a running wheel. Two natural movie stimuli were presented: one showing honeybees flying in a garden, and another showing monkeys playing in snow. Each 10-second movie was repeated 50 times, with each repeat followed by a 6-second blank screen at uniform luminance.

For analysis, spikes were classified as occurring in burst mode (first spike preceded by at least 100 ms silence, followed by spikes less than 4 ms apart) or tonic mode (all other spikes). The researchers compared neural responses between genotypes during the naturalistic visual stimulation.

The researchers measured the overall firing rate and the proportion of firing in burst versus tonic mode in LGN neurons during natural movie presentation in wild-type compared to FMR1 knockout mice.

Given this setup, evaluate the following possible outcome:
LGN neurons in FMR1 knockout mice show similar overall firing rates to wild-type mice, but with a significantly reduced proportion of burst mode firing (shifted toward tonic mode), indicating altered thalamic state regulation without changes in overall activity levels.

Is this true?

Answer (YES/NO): NO